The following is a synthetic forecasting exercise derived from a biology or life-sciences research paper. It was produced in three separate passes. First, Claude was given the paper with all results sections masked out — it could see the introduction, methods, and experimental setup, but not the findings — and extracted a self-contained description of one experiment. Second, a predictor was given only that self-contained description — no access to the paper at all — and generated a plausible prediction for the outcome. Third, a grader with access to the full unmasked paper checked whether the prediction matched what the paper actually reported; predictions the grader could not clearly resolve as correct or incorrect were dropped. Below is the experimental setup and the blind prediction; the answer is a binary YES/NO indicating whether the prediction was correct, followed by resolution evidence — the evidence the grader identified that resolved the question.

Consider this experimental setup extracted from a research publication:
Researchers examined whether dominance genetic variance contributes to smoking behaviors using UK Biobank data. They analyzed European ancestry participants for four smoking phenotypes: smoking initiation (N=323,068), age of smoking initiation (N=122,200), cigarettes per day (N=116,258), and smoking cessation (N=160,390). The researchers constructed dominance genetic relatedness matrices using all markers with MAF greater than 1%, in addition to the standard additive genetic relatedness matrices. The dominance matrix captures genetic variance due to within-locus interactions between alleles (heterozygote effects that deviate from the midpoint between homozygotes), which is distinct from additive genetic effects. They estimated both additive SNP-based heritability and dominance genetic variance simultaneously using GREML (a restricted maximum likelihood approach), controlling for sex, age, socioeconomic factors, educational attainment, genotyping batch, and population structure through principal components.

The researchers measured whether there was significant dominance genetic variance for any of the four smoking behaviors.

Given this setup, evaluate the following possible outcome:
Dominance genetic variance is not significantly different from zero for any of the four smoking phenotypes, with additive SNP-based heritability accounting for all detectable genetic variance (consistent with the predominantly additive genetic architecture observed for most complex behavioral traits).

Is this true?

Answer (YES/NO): YES